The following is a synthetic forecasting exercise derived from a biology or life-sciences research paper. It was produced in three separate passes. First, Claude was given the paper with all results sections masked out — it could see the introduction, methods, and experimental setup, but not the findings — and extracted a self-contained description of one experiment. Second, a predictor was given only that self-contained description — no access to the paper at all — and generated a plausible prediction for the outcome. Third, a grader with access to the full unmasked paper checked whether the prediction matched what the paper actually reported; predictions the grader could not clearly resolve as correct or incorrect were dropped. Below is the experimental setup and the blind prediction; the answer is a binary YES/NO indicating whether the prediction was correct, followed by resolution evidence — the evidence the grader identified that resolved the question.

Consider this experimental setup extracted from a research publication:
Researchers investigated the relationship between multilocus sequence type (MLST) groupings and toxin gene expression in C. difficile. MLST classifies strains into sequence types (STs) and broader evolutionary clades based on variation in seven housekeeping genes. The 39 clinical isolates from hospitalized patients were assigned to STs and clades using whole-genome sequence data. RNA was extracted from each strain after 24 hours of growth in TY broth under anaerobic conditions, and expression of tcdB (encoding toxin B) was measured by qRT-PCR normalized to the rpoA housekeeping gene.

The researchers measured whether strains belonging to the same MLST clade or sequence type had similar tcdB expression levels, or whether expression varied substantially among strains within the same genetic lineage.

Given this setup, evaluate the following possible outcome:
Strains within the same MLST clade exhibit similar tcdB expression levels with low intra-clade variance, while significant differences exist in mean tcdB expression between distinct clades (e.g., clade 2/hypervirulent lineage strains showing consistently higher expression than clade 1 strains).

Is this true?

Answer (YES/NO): NO